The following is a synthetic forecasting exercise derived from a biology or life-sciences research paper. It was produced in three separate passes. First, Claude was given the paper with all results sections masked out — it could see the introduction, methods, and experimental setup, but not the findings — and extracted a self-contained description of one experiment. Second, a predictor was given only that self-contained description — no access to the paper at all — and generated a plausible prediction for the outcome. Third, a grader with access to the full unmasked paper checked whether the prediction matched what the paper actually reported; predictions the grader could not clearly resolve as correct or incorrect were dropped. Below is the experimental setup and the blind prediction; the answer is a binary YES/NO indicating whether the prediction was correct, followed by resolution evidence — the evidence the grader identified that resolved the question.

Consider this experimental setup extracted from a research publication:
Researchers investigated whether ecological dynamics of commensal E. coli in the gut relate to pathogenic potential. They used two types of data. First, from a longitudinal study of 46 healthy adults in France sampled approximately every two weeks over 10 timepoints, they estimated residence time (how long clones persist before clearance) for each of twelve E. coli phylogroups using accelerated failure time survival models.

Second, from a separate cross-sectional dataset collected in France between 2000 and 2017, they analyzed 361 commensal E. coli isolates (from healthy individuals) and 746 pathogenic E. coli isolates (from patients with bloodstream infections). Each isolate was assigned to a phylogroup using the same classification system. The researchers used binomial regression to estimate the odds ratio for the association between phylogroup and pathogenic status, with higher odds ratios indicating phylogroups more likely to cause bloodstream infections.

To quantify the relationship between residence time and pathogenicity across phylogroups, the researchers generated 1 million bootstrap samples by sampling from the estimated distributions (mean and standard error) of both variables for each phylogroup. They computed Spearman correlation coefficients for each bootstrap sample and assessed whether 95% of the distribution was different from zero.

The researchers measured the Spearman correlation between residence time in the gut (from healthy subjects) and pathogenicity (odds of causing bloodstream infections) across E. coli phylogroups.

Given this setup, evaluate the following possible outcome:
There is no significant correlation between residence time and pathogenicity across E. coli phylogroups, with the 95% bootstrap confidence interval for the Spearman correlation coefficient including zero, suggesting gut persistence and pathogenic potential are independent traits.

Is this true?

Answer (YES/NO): NO